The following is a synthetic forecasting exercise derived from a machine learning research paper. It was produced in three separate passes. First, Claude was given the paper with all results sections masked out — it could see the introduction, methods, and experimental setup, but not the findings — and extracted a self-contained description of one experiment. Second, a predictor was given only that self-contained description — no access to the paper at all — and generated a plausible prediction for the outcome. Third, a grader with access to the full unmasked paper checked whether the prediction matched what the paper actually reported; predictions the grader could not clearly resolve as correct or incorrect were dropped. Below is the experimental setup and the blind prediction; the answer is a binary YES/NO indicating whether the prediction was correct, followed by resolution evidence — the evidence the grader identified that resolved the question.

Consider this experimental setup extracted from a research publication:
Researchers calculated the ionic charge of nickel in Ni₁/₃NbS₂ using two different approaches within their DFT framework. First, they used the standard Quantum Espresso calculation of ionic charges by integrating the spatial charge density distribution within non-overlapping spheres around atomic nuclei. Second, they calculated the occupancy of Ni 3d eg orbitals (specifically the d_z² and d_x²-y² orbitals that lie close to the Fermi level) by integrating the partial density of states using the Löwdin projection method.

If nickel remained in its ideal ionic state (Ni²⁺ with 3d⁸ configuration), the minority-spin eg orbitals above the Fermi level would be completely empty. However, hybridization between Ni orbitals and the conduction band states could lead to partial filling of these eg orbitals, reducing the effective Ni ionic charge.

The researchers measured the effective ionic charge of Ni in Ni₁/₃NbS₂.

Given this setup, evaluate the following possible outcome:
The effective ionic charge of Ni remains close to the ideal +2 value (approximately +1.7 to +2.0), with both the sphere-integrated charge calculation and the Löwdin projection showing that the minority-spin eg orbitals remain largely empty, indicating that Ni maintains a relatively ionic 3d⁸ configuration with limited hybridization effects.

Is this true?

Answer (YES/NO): NO